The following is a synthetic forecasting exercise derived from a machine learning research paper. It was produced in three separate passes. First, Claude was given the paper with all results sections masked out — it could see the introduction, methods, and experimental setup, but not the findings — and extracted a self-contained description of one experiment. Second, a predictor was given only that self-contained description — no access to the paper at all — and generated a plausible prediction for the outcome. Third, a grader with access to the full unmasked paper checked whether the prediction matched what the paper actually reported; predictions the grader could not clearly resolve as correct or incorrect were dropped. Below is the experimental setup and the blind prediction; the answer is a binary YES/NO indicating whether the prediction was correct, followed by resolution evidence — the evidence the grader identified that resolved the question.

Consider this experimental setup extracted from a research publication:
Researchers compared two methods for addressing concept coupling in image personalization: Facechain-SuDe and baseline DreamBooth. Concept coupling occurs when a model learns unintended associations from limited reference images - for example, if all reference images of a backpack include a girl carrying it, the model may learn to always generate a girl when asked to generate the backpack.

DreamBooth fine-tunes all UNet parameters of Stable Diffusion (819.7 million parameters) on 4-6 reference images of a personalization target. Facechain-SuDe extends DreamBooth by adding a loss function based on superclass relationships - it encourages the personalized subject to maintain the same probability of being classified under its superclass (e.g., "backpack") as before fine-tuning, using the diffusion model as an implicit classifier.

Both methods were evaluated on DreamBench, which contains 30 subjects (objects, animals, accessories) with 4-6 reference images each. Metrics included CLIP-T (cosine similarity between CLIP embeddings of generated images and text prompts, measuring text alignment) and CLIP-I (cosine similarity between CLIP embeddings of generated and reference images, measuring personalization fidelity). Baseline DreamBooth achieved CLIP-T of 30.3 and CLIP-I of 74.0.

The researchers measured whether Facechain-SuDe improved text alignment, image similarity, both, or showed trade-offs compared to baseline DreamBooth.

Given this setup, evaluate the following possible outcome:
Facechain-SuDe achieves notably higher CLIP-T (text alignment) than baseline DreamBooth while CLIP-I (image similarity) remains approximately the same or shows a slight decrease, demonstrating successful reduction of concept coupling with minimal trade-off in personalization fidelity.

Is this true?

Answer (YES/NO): NO